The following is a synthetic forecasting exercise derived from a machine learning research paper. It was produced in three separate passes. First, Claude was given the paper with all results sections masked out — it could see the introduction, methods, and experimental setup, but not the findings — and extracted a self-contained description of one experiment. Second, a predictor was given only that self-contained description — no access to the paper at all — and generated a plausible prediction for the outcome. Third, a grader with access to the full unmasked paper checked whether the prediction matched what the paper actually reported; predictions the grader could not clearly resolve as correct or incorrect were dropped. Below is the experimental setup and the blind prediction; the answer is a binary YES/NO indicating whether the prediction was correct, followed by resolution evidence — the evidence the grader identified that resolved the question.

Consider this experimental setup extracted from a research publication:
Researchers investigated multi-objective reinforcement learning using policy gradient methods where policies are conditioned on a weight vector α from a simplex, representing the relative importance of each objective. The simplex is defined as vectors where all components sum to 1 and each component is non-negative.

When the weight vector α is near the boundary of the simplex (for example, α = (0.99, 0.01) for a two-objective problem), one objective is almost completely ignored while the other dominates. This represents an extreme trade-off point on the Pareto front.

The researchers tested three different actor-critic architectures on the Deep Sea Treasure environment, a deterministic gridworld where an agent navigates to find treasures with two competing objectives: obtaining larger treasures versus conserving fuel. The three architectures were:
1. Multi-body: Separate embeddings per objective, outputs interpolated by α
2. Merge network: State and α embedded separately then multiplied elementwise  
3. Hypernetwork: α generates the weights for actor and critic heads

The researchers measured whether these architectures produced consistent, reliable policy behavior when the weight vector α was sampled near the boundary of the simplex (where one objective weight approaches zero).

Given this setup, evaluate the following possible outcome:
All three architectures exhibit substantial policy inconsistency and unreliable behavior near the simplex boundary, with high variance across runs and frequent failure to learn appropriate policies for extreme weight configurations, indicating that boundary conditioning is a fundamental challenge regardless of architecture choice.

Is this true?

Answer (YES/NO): NO